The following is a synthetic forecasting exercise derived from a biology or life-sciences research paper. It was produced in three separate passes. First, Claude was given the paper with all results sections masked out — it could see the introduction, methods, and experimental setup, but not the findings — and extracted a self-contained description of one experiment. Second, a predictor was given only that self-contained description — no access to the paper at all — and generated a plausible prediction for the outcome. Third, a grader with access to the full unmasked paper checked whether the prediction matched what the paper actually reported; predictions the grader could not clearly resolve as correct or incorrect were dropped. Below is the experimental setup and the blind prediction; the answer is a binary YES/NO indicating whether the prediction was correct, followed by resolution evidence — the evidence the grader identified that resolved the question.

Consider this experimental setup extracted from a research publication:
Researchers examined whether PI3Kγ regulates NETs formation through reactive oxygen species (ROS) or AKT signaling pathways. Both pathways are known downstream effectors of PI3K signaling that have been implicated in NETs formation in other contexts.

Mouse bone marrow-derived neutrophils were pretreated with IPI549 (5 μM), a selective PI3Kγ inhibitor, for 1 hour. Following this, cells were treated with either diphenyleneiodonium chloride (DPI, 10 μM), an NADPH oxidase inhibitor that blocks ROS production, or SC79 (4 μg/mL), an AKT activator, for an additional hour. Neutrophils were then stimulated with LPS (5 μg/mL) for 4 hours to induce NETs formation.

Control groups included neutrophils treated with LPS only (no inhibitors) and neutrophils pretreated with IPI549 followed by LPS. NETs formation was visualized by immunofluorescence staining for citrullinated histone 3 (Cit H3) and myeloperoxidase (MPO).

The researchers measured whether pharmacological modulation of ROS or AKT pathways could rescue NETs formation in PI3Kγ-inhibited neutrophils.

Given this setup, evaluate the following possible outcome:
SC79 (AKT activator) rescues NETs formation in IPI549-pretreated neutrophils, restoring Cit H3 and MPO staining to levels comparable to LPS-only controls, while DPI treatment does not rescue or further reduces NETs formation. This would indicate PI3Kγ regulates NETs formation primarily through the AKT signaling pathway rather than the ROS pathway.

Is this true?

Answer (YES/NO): NO